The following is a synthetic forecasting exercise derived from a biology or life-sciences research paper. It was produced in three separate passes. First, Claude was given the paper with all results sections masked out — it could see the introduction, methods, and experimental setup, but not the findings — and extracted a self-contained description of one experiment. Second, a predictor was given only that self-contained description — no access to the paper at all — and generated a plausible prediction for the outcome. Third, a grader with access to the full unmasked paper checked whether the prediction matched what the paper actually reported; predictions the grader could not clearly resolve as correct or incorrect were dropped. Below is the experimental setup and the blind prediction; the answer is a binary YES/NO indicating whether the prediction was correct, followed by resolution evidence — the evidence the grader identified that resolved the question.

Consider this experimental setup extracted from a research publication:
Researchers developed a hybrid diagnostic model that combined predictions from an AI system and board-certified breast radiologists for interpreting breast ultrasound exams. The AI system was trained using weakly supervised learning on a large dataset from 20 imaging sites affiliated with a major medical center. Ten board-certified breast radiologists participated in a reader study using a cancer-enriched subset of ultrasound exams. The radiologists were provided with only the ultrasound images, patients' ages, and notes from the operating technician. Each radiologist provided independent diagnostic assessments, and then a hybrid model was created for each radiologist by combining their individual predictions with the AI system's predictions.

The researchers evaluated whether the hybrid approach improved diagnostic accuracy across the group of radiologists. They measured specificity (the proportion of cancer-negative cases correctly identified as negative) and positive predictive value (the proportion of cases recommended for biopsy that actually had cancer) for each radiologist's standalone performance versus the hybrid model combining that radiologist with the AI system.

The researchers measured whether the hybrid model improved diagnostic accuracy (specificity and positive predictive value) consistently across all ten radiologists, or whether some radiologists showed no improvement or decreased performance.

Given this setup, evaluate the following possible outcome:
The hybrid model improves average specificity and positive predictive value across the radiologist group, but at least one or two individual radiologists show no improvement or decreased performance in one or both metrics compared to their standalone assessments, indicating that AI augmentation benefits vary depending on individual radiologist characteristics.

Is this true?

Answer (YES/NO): NO